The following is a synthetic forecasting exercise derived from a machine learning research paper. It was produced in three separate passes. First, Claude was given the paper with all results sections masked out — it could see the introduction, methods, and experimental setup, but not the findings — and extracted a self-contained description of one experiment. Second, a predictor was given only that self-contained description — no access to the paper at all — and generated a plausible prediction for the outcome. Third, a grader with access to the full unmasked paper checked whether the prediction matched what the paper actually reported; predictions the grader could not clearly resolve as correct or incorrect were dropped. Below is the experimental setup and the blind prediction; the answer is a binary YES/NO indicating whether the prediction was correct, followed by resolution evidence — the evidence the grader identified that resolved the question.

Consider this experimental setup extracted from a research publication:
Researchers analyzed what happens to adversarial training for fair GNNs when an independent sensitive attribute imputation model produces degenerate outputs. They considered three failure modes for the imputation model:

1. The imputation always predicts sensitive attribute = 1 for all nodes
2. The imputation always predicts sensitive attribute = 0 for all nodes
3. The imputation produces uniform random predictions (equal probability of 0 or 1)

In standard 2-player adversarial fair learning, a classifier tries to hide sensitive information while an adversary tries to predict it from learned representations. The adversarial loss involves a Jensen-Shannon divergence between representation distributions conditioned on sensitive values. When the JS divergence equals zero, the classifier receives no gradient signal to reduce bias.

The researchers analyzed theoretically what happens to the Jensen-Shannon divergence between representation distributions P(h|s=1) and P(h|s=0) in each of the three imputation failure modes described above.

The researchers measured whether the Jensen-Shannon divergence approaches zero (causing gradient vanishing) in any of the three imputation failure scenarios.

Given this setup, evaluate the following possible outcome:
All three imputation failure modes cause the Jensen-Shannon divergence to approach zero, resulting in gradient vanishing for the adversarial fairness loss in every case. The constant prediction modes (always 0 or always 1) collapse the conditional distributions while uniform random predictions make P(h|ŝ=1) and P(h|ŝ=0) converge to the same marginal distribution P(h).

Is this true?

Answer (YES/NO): YES